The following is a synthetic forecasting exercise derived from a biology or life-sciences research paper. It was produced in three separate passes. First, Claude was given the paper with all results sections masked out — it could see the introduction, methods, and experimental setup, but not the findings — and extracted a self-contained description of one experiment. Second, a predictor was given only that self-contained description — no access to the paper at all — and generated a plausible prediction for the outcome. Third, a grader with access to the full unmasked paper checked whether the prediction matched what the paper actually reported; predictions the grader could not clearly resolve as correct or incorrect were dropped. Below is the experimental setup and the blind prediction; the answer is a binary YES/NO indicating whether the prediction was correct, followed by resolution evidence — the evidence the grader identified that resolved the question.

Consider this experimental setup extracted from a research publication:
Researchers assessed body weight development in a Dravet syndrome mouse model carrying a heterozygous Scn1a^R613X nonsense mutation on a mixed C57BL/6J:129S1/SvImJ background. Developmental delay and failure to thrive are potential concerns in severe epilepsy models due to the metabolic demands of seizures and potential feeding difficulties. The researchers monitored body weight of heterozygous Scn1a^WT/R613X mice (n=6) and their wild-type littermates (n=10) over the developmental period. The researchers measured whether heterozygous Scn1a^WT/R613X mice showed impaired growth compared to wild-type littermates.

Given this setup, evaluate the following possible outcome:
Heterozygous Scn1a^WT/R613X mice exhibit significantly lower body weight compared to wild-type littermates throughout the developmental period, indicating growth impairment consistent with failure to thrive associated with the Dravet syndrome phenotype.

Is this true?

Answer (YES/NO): NO